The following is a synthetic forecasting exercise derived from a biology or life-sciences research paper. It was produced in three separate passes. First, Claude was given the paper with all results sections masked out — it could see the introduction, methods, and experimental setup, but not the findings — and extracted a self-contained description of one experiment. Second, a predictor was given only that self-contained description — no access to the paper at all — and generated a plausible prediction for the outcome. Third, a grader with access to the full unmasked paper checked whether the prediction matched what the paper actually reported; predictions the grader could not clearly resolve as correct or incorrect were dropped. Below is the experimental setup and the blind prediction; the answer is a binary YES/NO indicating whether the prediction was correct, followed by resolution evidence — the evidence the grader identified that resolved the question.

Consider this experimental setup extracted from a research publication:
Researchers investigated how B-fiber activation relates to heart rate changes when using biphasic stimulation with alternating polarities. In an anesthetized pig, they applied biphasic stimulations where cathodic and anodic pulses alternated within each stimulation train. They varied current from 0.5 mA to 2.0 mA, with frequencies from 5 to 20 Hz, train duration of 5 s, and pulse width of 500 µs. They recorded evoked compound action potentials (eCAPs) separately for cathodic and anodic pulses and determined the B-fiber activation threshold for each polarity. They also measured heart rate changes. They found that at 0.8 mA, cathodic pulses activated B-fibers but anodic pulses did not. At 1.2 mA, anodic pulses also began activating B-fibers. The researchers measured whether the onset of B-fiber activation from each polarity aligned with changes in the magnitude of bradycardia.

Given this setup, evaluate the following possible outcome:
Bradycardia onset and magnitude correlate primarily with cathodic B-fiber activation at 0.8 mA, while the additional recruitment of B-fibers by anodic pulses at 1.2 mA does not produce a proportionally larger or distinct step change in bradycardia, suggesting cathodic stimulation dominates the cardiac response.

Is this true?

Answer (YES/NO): NO